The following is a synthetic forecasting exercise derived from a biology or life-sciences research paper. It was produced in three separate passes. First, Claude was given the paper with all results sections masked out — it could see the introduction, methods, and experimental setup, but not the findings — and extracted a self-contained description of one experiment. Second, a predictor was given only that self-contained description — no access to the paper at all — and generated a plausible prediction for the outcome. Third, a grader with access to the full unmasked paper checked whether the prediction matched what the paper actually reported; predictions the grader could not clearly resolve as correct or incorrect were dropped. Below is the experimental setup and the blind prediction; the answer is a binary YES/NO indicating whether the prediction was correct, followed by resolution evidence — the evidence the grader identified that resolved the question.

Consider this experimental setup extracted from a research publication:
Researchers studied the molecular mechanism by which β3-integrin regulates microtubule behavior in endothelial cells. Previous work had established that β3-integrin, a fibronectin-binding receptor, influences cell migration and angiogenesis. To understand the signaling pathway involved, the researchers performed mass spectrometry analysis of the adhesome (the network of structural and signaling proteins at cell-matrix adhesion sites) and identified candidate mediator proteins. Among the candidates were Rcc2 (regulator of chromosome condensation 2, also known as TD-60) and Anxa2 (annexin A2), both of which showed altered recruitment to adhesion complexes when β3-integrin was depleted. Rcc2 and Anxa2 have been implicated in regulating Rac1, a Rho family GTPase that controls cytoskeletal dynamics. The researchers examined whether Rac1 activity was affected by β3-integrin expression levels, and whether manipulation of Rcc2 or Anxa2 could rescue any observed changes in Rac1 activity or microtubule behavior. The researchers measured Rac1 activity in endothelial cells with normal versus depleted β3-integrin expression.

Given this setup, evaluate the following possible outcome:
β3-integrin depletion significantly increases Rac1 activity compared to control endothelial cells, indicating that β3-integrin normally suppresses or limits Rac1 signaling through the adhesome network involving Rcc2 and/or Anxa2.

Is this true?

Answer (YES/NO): NO